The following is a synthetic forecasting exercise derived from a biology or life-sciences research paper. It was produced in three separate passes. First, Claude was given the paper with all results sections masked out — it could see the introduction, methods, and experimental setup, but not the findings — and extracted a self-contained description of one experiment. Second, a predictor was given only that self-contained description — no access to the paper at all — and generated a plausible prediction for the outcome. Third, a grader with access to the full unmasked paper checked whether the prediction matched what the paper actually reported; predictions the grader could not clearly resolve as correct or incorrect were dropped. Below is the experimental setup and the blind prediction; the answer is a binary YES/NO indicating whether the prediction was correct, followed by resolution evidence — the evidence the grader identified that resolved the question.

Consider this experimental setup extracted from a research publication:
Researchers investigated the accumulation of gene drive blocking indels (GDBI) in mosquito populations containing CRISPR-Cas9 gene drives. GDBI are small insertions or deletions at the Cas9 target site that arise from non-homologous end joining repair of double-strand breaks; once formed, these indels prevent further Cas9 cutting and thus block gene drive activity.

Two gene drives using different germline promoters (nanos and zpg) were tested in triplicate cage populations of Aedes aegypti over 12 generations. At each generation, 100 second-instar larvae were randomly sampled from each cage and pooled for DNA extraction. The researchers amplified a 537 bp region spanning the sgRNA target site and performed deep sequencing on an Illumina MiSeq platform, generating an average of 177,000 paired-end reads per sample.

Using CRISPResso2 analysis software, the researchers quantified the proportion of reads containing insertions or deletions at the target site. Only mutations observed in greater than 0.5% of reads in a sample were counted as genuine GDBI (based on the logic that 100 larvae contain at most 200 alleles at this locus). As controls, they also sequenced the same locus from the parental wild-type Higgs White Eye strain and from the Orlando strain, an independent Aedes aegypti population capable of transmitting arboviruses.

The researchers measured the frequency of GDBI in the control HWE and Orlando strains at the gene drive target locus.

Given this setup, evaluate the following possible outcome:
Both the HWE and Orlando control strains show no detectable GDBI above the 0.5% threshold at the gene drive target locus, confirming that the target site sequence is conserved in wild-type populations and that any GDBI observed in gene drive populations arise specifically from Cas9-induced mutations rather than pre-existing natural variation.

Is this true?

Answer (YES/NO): NO